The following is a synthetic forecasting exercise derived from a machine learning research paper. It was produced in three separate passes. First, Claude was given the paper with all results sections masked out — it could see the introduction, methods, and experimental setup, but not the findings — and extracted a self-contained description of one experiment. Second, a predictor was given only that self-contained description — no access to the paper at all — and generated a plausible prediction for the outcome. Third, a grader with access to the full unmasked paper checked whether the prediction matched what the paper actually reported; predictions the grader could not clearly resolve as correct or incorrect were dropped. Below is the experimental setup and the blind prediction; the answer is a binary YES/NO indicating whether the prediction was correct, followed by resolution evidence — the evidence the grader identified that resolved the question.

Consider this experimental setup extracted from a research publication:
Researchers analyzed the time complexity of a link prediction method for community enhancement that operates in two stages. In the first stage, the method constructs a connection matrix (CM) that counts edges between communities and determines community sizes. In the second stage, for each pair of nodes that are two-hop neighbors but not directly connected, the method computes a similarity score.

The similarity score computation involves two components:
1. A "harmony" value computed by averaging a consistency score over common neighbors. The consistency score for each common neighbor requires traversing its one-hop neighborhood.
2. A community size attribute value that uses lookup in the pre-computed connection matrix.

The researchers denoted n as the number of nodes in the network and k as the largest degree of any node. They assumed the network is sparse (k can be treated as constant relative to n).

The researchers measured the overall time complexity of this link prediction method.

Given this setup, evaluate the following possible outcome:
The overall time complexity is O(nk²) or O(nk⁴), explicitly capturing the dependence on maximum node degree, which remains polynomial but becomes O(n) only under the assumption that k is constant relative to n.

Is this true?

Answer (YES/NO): YES